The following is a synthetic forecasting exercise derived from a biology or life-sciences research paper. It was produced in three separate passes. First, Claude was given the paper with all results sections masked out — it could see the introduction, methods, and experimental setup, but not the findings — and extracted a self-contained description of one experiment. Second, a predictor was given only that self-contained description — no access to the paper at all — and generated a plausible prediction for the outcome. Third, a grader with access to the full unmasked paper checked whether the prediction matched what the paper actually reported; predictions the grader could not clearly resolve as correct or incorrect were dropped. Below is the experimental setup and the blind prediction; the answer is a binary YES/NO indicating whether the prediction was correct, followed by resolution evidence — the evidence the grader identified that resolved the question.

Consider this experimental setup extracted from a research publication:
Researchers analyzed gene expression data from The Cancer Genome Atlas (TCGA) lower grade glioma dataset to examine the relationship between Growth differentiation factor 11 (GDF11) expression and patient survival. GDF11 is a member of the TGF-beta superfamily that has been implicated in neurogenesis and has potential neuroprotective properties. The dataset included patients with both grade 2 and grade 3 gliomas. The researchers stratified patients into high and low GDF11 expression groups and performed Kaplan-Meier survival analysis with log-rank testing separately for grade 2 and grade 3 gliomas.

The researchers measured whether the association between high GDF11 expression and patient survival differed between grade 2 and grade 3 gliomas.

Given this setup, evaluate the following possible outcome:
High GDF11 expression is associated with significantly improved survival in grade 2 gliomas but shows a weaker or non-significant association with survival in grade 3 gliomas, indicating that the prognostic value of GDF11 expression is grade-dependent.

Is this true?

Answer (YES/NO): NO